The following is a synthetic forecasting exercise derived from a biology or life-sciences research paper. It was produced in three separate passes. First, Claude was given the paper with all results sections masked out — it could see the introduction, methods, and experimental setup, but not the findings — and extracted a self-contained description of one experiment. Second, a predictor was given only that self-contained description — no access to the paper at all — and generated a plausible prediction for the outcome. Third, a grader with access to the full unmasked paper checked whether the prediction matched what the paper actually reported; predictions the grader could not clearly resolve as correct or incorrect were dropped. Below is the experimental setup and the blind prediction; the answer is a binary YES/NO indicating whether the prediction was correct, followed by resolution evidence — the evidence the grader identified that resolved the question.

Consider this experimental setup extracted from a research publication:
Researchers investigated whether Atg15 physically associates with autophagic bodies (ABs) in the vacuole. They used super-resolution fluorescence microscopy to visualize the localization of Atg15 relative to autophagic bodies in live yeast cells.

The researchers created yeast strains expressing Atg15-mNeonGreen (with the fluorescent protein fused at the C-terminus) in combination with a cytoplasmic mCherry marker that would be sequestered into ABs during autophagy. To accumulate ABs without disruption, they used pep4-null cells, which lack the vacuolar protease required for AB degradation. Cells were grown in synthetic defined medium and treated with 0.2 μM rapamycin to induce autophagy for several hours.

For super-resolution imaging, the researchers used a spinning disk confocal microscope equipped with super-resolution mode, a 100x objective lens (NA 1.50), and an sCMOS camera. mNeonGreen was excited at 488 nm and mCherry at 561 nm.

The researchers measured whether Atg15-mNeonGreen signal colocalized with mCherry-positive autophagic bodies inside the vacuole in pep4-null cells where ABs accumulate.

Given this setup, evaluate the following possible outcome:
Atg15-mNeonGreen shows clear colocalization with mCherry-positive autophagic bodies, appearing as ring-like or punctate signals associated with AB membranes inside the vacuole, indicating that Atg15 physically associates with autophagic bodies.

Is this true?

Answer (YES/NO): NO